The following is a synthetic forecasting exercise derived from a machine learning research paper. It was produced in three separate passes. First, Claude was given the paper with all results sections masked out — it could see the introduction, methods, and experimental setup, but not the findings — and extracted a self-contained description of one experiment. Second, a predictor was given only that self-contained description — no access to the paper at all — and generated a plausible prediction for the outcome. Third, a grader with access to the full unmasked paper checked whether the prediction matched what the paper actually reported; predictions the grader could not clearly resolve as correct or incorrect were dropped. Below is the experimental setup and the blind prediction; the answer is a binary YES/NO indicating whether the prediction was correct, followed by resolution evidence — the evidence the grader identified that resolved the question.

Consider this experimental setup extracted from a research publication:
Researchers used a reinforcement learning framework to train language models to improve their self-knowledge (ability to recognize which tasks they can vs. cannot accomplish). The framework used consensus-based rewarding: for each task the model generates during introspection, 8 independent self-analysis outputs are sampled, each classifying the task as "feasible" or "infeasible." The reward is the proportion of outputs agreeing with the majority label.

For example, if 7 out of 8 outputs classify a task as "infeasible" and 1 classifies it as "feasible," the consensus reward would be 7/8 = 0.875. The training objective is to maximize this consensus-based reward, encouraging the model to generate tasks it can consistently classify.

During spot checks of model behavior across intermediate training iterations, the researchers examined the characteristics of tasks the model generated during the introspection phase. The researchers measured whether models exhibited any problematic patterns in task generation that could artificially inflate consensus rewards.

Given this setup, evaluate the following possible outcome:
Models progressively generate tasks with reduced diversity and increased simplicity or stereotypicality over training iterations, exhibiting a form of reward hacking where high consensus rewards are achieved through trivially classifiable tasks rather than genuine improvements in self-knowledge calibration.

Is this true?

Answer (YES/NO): NO